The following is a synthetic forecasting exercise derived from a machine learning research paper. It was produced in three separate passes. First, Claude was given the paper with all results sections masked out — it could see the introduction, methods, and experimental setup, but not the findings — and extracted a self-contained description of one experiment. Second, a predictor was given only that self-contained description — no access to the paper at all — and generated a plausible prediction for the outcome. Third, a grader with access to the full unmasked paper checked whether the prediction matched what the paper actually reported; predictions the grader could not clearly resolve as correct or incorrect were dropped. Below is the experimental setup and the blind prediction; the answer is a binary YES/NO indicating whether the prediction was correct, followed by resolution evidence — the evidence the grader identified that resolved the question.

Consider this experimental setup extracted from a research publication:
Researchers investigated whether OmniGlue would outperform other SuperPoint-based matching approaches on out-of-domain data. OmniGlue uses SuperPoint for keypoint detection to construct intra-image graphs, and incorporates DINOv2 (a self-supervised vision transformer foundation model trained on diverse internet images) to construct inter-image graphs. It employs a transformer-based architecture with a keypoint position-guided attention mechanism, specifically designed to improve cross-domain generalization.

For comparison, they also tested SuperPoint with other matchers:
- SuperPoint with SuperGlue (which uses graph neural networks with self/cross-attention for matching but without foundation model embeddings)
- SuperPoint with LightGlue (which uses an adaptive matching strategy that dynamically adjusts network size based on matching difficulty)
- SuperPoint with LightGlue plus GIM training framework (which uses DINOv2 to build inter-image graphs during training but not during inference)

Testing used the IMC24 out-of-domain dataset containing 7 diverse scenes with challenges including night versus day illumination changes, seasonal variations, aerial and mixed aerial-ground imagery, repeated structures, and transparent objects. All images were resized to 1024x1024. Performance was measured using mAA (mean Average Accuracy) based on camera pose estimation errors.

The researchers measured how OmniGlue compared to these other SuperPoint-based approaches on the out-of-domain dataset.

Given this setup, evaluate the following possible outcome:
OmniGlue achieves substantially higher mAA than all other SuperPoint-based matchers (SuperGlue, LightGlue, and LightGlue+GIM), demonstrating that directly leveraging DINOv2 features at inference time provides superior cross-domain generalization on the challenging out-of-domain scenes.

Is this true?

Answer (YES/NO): NO